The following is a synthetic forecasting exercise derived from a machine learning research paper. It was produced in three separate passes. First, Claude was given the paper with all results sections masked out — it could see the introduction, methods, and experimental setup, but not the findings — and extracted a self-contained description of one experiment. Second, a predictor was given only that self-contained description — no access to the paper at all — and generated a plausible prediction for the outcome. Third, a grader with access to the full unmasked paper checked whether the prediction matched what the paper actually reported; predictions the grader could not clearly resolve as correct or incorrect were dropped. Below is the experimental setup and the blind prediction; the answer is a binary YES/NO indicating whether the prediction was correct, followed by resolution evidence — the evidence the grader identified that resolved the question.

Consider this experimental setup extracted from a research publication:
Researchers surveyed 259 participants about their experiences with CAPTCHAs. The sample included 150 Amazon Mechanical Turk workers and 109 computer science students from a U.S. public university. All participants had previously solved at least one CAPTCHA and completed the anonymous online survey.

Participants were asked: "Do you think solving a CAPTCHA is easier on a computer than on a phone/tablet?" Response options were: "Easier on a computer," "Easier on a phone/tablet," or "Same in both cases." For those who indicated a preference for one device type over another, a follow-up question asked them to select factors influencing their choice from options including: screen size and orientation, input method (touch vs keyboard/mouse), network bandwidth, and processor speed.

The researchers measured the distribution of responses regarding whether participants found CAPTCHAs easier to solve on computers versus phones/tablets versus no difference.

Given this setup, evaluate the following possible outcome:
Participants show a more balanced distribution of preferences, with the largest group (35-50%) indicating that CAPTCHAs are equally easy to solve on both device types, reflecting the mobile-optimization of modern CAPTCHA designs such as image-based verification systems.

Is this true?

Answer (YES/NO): NO